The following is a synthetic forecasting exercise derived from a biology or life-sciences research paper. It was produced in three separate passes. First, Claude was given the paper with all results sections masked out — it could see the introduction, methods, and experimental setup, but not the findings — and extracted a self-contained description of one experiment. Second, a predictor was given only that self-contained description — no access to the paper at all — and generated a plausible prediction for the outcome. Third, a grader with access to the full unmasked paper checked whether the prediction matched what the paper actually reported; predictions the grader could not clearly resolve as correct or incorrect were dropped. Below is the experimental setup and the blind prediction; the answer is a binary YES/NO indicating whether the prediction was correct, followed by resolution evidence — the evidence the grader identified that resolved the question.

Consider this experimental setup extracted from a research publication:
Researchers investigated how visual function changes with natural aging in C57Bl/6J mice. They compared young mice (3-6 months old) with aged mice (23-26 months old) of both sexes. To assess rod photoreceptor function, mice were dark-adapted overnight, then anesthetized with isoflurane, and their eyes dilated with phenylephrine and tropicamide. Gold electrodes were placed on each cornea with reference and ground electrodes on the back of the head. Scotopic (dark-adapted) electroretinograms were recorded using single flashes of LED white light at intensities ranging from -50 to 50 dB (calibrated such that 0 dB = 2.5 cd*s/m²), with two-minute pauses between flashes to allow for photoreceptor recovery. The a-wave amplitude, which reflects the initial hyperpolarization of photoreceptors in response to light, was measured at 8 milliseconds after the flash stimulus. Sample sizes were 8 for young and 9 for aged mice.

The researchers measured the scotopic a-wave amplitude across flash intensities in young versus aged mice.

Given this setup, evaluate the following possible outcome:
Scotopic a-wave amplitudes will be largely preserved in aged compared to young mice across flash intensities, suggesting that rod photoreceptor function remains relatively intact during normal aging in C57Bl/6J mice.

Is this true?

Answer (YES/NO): NO